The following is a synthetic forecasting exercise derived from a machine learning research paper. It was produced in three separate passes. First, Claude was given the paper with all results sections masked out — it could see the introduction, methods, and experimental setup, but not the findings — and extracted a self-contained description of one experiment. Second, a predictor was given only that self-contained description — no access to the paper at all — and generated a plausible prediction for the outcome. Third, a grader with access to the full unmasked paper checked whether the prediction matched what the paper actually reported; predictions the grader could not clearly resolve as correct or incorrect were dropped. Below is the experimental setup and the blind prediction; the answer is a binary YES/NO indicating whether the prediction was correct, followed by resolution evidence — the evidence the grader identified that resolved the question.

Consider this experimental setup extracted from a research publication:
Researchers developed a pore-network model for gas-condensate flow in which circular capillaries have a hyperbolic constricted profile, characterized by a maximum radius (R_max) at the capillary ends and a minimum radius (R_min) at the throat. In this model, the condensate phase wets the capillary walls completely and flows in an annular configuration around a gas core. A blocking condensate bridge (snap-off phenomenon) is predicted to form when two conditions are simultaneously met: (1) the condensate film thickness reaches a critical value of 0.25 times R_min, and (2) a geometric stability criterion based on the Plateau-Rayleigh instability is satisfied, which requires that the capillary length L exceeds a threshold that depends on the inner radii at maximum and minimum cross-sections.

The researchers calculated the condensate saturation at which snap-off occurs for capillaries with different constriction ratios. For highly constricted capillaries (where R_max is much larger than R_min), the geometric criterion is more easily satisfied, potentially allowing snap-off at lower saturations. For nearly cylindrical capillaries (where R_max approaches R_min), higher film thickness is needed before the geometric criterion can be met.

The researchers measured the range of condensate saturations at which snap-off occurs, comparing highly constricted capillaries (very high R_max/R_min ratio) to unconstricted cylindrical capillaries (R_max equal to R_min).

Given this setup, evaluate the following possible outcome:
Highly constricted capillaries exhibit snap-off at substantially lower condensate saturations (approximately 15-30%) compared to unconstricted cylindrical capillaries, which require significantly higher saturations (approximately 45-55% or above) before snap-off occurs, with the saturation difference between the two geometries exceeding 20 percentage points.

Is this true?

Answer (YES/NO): NO